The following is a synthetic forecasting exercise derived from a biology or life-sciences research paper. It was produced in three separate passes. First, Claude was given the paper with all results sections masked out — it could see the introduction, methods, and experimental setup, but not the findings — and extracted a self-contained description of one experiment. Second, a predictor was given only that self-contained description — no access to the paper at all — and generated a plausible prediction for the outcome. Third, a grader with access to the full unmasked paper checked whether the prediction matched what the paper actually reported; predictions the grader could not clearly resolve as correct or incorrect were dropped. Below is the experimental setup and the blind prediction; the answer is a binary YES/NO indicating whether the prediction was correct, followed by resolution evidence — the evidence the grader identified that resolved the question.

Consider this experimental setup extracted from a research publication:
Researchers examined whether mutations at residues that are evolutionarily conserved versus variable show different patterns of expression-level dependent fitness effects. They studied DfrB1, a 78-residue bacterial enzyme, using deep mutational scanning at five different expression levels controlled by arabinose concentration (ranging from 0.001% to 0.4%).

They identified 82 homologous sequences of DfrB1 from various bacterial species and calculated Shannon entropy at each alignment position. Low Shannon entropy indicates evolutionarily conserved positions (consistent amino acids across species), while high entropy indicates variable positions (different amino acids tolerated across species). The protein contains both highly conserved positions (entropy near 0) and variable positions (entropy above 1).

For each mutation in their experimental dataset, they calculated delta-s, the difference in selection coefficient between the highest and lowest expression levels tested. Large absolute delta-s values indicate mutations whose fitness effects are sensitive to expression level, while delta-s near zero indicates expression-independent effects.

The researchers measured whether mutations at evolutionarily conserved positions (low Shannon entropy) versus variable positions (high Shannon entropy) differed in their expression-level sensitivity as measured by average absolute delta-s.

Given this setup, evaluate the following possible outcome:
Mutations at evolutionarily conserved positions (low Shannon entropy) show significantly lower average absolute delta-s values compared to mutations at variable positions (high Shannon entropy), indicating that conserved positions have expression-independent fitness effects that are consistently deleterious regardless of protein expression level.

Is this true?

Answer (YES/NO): NO